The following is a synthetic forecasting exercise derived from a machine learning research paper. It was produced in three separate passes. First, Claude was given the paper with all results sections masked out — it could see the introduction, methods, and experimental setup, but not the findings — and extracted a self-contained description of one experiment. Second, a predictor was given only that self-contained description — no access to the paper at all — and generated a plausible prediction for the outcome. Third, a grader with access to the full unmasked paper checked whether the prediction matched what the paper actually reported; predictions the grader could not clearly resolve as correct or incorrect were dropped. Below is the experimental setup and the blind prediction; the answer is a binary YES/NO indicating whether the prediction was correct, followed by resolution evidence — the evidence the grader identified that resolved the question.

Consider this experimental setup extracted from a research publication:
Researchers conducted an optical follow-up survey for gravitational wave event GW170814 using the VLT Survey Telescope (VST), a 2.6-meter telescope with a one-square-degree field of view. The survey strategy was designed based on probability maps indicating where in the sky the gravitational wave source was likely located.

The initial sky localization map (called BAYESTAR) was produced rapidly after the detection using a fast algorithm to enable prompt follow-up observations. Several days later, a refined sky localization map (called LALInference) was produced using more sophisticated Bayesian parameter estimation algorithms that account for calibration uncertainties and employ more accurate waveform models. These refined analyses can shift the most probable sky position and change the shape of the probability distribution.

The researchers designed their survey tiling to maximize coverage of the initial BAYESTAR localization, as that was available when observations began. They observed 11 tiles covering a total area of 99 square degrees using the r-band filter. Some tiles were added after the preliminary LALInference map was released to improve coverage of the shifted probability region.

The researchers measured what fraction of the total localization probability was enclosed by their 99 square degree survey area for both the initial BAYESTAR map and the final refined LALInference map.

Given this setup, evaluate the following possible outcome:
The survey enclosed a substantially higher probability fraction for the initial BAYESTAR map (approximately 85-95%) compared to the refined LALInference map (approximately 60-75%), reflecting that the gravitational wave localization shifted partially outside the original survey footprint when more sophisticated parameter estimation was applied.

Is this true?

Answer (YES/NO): NO